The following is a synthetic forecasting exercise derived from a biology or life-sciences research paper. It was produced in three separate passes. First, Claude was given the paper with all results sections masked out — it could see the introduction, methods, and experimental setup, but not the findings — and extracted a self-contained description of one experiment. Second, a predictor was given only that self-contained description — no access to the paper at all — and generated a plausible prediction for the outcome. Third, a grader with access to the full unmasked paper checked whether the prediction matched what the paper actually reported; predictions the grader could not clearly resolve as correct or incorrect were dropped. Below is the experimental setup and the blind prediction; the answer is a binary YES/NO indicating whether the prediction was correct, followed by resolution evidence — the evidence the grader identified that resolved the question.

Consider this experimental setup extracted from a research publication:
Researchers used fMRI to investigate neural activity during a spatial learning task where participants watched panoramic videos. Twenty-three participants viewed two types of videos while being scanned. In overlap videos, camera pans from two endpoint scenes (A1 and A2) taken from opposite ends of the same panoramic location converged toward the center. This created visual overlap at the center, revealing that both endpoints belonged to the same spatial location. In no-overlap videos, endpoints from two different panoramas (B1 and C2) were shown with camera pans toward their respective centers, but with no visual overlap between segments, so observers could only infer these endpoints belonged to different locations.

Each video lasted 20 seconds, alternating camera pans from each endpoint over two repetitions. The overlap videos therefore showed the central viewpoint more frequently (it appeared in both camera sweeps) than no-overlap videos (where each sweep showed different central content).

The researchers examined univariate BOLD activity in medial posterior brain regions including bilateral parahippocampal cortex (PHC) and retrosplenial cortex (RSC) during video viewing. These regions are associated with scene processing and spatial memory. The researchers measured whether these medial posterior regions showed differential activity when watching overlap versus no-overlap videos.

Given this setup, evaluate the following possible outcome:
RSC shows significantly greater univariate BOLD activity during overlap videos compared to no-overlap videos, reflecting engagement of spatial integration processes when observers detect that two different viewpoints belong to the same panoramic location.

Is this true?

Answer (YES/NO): NO